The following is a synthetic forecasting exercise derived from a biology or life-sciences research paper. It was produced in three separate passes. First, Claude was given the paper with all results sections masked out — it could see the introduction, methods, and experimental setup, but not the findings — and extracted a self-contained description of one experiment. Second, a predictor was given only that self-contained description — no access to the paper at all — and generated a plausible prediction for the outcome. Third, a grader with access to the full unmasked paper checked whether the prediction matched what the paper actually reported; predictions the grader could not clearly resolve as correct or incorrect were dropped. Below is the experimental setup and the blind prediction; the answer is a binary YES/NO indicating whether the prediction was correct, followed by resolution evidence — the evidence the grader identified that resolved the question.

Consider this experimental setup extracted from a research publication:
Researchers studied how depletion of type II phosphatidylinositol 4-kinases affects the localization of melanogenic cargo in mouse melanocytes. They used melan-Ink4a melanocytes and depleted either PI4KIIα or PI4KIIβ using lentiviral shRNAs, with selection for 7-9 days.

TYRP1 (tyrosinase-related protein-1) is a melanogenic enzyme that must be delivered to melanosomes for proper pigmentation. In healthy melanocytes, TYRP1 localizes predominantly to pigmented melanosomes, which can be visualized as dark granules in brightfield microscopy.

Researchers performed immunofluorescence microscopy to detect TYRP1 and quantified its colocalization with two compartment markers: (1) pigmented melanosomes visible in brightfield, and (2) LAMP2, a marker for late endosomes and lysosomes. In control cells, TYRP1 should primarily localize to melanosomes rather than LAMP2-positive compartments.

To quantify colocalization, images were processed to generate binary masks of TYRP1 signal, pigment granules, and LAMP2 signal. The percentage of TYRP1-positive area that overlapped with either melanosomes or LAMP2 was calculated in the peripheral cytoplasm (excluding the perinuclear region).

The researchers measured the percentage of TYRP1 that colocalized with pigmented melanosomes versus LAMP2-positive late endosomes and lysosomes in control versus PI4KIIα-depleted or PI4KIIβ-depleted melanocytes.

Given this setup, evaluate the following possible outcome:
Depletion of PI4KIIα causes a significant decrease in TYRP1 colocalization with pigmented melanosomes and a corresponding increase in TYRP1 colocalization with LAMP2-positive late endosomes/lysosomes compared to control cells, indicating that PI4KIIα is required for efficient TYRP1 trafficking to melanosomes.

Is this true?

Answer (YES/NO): YES